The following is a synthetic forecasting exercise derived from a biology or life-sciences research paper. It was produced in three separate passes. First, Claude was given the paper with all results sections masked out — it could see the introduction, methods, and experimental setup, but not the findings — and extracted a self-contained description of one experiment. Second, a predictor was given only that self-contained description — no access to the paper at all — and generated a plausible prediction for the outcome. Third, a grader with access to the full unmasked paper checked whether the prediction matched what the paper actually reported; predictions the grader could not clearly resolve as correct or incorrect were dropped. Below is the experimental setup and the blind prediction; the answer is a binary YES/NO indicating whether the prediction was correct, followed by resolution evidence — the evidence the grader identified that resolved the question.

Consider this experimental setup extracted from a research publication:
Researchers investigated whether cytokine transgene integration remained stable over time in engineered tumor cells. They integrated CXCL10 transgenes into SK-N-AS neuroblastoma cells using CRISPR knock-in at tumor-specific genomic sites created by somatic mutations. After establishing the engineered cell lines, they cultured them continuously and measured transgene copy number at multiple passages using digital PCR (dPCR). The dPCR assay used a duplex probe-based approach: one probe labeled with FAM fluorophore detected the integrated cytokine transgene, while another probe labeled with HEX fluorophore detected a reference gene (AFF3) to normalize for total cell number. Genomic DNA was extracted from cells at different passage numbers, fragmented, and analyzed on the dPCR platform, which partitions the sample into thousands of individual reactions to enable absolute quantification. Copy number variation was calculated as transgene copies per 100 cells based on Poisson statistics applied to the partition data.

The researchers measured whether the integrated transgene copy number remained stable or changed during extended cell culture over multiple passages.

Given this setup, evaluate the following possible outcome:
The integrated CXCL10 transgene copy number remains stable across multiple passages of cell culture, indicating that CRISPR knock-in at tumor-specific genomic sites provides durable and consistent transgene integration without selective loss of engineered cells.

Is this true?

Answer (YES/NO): YES